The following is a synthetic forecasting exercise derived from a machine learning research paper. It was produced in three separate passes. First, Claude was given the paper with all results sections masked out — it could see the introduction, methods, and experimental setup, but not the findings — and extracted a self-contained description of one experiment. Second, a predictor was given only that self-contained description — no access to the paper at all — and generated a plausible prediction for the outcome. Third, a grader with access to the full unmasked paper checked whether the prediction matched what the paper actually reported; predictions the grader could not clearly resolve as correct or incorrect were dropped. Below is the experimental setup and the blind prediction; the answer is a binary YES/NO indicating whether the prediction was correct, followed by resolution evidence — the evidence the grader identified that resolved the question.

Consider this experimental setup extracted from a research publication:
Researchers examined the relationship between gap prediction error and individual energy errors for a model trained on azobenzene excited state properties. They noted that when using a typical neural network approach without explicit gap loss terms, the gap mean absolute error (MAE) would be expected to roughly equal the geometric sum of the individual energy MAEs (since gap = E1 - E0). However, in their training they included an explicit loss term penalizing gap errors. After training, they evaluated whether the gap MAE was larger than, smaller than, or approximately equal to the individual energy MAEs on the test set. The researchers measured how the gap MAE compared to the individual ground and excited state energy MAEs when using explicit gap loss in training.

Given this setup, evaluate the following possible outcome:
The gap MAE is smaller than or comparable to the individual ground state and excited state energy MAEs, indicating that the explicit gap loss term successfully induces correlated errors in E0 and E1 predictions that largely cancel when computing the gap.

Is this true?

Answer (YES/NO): YES